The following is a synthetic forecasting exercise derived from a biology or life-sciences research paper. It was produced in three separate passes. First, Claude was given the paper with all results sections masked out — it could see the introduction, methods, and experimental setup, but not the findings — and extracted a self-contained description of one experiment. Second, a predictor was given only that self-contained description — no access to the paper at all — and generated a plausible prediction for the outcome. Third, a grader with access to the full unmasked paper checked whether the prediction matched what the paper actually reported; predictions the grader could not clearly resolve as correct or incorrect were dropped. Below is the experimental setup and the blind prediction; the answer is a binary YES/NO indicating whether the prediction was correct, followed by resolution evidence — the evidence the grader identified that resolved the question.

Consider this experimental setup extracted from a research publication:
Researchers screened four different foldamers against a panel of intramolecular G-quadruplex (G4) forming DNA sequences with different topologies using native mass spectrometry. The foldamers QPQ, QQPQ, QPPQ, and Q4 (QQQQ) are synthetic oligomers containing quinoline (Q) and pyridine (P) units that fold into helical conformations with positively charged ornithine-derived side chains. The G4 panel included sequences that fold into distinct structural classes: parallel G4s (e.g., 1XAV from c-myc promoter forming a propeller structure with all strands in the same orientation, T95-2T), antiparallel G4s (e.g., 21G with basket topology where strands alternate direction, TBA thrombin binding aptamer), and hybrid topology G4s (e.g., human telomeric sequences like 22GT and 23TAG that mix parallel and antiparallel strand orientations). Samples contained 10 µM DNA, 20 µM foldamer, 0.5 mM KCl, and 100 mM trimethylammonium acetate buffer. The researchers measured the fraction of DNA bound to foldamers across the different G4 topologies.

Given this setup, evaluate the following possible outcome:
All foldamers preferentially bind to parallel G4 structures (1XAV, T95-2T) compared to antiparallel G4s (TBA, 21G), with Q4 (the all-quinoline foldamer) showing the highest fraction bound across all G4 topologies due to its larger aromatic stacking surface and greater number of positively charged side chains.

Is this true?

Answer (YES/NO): NO